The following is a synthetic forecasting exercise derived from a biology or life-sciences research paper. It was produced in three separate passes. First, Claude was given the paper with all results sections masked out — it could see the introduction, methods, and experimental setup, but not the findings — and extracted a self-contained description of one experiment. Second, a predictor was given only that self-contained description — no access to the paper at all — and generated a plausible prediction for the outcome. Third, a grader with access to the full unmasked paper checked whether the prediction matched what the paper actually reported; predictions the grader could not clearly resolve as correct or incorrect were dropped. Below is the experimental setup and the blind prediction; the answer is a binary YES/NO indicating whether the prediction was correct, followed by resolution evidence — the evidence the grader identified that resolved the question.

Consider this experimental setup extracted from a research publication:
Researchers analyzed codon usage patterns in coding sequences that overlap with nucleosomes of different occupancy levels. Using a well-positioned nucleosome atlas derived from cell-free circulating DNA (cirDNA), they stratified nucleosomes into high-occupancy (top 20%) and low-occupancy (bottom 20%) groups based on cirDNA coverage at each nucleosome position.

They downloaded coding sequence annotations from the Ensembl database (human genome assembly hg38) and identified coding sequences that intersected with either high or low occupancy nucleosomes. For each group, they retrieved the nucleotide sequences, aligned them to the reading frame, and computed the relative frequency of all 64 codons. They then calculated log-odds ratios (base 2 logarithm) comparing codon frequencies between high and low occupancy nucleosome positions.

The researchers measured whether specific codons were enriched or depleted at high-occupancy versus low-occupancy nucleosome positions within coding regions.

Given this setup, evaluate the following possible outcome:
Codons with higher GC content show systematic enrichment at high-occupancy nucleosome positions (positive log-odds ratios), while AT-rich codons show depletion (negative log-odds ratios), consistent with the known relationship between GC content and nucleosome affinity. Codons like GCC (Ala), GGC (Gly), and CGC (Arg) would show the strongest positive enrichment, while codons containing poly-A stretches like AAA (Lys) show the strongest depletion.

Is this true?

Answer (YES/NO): NO